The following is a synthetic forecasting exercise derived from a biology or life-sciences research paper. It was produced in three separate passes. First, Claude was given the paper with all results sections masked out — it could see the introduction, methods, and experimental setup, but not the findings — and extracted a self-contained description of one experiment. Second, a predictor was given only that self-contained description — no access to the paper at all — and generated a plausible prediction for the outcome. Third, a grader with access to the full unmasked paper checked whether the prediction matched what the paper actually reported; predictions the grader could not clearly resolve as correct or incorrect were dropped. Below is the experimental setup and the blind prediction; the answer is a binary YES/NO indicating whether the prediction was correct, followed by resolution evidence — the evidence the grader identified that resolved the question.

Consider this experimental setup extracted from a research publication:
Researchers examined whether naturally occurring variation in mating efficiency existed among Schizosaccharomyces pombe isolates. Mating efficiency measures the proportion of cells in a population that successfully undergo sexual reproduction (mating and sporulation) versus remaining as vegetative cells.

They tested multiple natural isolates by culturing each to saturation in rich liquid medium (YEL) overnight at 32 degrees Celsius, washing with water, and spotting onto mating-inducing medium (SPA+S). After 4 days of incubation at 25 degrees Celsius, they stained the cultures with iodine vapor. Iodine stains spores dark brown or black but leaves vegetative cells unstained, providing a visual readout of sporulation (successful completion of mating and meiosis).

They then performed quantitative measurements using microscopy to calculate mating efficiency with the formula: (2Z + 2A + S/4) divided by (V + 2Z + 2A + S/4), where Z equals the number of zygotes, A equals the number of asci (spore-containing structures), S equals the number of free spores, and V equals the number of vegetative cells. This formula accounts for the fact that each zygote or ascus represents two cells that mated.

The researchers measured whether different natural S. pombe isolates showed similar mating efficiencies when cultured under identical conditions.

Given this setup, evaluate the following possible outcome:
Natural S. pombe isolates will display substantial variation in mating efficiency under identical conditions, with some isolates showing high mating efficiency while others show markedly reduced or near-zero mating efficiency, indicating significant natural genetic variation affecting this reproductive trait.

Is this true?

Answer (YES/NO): YES